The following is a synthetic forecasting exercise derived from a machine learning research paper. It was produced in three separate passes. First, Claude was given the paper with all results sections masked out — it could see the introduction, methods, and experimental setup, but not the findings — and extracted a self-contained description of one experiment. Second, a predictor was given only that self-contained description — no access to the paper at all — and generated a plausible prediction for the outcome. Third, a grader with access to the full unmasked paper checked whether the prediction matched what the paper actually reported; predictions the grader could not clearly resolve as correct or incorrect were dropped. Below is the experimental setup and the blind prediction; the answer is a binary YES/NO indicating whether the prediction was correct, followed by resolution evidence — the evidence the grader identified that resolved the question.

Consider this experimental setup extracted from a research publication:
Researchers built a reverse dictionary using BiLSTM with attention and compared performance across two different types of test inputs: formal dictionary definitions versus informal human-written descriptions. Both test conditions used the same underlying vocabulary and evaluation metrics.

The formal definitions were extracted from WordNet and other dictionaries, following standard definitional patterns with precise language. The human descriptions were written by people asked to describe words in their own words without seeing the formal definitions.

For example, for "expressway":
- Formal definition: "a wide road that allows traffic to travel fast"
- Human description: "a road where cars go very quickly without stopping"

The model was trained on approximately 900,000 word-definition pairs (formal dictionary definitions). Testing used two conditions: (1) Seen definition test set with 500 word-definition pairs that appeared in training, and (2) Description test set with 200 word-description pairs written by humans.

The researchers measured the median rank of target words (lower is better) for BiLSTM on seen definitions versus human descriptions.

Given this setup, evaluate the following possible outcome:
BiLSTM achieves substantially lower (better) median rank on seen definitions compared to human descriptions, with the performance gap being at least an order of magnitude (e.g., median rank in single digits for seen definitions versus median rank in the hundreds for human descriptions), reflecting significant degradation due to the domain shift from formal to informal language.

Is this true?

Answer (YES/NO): NO